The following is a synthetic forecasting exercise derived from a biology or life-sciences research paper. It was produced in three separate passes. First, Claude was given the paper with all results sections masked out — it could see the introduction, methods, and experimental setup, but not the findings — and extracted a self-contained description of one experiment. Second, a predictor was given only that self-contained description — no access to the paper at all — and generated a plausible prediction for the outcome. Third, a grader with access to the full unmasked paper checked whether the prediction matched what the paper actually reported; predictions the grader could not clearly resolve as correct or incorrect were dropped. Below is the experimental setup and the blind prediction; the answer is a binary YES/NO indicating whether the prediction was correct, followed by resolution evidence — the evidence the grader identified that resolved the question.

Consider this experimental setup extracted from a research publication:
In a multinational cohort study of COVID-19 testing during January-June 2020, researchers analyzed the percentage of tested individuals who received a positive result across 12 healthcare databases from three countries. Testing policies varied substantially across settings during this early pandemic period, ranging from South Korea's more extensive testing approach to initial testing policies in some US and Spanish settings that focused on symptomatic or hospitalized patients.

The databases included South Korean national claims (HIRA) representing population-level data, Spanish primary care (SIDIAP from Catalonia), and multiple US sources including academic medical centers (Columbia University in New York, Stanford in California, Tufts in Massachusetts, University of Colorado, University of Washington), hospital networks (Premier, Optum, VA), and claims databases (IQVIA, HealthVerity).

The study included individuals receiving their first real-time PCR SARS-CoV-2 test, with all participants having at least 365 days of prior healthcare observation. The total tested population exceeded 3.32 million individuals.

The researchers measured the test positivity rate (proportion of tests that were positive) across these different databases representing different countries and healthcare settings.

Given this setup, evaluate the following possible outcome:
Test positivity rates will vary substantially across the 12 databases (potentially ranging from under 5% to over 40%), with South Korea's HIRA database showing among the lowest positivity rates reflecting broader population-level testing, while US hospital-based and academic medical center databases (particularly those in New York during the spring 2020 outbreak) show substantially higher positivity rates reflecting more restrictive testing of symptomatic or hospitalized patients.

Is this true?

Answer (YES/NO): NO